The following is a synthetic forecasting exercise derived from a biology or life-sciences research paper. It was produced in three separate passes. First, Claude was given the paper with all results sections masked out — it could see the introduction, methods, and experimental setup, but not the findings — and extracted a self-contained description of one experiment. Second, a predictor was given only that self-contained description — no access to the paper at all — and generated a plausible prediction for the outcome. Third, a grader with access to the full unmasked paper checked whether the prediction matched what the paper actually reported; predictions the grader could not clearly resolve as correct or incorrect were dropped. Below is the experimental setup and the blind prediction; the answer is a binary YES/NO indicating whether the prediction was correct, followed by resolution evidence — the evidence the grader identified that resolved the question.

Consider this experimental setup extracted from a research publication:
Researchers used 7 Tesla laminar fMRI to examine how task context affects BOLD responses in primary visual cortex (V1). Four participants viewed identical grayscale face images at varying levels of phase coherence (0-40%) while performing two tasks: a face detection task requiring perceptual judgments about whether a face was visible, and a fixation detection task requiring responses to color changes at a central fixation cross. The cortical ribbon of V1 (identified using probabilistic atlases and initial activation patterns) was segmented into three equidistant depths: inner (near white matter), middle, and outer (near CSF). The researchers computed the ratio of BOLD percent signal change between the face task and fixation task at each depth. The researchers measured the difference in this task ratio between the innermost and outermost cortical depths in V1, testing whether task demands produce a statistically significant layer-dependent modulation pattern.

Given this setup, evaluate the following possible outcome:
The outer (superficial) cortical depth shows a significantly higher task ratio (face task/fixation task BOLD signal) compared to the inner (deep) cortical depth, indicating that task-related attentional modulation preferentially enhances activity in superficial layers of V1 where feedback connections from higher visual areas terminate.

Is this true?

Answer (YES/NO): NO